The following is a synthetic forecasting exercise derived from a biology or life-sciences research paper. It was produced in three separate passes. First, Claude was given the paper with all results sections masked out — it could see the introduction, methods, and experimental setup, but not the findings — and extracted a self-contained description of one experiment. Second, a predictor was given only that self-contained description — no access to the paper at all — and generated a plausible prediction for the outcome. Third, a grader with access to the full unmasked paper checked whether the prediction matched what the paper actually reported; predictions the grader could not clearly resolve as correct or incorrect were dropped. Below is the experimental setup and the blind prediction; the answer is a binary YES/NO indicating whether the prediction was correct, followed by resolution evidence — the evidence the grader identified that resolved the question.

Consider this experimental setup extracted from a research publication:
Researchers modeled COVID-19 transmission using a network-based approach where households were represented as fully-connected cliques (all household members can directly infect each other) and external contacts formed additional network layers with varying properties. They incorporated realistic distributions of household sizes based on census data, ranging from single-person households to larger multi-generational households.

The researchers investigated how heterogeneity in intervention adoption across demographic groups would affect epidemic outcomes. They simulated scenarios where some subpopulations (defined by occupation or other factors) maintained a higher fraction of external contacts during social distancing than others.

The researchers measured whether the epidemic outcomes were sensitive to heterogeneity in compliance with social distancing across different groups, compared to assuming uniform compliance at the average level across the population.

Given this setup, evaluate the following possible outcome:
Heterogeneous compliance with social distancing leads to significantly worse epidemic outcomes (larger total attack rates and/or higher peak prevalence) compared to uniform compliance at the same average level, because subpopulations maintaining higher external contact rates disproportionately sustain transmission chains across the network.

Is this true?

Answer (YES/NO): NO